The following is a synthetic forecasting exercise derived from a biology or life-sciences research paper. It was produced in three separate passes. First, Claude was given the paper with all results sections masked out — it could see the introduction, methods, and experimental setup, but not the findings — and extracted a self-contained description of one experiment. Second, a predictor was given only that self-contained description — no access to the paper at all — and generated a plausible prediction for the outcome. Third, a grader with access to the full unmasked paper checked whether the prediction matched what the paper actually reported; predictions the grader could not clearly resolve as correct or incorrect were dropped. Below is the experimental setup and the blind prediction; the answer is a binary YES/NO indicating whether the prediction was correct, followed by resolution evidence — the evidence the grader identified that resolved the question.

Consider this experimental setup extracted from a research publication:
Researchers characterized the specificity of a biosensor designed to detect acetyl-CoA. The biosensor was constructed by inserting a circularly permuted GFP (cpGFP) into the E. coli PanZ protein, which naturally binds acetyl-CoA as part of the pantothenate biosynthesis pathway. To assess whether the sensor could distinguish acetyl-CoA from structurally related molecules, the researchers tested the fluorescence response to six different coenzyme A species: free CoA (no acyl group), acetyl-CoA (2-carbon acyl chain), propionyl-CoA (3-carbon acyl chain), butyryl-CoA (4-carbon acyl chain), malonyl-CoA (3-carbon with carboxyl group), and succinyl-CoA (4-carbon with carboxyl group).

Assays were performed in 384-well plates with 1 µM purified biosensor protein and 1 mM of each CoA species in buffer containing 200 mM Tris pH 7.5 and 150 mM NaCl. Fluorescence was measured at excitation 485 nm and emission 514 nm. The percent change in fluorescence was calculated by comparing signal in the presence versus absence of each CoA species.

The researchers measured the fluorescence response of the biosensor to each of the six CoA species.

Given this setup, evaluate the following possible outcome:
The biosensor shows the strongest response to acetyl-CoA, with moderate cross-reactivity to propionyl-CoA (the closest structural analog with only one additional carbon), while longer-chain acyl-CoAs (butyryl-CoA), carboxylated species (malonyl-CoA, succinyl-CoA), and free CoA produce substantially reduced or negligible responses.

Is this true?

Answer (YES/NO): YES